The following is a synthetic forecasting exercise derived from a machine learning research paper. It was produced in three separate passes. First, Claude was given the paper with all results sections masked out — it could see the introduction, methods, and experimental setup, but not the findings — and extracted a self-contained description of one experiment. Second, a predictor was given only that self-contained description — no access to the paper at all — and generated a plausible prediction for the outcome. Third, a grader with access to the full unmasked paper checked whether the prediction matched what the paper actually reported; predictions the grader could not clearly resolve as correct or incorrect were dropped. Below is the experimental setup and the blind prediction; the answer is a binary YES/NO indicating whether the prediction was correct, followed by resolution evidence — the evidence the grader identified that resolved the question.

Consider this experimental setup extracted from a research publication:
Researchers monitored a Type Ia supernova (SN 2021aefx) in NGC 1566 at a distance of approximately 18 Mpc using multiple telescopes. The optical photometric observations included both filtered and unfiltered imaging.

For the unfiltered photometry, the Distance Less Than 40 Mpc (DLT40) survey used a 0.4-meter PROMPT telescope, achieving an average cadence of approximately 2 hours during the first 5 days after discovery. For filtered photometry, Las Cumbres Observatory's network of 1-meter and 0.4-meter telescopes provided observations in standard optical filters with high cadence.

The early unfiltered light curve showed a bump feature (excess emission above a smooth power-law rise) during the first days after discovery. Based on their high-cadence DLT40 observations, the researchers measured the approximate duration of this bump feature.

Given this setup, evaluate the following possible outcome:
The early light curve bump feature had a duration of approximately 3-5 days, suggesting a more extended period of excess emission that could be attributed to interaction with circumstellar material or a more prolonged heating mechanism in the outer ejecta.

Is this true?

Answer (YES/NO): NO